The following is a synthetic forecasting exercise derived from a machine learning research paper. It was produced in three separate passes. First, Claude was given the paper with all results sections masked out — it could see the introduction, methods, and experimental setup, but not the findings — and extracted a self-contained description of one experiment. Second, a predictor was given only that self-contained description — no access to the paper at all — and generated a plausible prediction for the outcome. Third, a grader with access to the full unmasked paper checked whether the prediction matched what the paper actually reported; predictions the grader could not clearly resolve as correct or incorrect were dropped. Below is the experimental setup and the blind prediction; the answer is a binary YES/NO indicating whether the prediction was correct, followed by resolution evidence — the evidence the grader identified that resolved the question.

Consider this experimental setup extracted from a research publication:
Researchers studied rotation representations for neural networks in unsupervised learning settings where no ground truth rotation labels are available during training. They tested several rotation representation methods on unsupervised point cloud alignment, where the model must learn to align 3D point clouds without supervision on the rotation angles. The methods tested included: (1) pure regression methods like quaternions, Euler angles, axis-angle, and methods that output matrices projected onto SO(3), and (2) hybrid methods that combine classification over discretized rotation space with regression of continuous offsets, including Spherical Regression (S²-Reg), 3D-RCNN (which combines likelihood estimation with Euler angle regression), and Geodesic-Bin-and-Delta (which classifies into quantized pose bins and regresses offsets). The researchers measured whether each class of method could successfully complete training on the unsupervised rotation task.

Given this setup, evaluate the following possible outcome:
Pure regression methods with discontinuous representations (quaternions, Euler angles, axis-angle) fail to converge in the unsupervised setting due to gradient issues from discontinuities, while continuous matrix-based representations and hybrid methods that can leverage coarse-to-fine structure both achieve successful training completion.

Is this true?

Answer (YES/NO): NO